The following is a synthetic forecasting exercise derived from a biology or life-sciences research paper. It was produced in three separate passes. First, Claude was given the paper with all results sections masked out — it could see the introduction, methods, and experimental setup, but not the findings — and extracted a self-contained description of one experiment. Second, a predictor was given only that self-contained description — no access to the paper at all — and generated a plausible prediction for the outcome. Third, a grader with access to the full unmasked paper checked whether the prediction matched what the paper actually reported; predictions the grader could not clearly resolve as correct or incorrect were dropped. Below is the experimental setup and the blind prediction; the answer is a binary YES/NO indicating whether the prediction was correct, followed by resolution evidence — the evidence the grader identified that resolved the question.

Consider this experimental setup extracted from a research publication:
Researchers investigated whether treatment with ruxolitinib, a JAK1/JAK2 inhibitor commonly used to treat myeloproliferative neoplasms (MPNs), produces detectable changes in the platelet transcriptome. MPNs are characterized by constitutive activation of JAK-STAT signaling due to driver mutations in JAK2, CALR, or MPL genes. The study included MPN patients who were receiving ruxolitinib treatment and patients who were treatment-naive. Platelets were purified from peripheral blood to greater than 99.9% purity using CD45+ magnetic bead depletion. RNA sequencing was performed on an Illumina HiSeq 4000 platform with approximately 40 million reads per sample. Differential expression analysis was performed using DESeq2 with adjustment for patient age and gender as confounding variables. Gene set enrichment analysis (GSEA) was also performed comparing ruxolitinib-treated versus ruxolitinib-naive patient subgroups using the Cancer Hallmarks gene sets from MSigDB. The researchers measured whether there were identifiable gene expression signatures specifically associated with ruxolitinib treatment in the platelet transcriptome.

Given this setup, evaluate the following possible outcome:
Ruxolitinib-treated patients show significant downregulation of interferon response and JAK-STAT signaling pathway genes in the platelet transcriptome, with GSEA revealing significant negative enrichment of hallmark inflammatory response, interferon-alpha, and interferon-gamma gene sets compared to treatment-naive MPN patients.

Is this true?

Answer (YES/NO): YES